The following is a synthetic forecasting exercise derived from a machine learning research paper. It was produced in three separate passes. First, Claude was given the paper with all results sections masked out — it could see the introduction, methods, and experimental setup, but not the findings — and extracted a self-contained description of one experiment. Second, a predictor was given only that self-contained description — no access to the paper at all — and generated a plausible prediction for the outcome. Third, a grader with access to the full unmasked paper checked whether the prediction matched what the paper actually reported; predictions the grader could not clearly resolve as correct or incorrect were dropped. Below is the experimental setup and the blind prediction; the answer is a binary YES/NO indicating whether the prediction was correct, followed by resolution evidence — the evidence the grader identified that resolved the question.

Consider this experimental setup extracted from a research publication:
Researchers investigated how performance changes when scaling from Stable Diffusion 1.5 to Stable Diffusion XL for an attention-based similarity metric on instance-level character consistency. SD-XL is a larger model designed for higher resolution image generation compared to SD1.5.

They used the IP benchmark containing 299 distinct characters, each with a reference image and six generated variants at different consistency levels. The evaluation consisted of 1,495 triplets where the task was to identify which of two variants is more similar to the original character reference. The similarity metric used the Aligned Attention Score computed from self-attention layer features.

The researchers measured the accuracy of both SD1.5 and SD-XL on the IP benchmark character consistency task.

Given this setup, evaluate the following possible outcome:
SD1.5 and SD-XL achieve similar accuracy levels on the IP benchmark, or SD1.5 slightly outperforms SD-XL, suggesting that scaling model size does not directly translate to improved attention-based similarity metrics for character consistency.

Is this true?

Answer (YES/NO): NO